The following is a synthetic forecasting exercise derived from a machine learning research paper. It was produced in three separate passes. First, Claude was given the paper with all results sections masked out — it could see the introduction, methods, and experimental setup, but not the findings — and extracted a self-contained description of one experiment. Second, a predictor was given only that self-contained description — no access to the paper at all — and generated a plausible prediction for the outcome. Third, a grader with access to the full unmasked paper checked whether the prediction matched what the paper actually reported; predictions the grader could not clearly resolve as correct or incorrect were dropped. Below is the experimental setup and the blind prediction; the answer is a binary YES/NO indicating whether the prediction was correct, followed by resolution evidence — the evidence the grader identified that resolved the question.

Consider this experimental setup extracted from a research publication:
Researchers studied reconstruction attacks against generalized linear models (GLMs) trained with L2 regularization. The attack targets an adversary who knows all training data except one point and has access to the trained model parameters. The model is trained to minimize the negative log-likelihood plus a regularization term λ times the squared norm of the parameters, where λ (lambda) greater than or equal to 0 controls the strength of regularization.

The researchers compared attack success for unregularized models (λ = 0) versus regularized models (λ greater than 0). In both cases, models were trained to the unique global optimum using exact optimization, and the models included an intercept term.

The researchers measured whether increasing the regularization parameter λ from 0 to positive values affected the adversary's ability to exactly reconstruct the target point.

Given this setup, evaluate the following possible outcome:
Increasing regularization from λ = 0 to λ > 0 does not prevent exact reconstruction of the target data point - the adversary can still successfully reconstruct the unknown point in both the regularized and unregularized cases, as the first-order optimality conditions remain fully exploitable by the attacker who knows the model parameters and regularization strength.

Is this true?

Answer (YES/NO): YES